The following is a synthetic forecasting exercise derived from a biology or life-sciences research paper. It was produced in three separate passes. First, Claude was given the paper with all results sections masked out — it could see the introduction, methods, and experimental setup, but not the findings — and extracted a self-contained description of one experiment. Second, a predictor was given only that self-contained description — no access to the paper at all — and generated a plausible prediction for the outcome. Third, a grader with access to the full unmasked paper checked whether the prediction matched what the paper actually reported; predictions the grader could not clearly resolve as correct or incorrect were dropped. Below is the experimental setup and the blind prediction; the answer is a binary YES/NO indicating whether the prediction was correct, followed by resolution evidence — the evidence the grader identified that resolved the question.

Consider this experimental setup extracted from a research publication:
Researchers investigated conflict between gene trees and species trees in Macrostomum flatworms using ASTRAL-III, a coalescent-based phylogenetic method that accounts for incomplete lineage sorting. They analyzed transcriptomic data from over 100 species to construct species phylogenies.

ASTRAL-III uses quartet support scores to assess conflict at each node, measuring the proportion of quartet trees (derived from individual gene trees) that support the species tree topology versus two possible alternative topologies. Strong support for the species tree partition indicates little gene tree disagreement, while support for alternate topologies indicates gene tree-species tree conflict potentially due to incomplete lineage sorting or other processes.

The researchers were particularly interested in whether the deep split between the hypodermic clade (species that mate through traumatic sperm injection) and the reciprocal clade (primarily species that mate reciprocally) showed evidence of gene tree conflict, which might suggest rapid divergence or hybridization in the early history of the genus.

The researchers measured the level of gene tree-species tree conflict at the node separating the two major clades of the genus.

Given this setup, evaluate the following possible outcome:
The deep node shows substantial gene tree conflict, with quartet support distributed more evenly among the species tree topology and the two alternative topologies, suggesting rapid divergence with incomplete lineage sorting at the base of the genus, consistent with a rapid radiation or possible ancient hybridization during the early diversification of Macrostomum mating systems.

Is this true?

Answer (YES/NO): YES